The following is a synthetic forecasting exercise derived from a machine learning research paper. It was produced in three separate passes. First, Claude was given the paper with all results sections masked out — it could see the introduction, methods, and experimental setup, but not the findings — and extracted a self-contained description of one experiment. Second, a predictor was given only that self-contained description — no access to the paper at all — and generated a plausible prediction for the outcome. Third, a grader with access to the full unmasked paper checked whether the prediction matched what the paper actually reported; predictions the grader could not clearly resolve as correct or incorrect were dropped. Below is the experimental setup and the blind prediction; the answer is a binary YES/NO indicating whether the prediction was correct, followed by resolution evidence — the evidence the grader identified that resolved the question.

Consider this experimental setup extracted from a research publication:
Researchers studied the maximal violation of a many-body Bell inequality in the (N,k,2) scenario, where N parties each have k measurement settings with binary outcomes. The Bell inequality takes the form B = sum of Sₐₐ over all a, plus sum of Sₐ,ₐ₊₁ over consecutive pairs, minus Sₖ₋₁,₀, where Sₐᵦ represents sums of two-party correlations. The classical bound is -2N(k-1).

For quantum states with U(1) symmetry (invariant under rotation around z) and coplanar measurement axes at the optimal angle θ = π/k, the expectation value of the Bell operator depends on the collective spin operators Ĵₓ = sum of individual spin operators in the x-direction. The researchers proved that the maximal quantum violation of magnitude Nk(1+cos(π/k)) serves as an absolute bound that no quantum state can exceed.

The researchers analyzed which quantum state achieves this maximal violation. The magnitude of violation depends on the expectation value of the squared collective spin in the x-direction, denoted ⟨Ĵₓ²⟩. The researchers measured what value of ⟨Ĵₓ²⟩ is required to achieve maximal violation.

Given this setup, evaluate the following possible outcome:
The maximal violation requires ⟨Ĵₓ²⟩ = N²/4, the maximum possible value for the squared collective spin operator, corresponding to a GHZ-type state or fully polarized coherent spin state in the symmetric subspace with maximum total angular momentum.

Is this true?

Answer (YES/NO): NO